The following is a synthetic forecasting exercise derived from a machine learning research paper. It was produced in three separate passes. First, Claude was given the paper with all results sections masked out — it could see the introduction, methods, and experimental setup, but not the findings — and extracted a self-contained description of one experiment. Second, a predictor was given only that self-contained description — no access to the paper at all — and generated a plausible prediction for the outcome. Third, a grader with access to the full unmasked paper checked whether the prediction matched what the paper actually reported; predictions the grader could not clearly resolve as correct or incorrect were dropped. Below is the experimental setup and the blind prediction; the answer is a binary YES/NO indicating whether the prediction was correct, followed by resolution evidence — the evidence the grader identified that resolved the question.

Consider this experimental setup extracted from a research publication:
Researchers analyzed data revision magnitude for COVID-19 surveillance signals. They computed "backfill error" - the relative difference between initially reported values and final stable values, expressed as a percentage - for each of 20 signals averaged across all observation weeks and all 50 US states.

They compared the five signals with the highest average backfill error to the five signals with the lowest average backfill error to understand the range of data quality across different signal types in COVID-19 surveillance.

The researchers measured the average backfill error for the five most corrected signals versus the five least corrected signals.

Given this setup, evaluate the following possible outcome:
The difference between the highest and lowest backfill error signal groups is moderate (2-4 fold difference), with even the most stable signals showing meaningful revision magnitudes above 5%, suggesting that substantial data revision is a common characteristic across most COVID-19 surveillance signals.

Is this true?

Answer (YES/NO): NO